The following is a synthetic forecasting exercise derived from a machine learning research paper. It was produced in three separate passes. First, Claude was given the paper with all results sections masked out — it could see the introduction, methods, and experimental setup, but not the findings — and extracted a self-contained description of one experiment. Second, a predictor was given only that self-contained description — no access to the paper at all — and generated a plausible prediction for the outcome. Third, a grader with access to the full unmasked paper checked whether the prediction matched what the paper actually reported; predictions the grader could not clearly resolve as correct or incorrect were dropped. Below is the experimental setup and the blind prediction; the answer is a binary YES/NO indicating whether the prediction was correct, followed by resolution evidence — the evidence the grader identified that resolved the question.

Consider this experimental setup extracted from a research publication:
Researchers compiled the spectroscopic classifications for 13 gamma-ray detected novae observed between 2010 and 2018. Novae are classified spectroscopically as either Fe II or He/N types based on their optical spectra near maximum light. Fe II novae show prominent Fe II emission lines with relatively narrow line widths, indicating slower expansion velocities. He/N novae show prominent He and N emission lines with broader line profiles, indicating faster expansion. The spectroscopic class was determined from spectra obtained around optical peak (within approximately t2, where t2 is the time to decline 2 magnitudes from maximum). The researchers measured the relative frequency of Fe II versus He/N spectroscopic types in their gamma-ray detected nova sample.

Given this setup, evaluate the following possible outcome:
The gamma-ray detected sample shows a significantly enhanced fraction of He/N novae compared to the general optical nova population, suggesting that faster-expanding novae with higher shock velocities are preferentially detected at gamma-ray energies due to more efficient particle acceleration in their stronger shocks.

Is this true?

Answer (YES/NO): NO